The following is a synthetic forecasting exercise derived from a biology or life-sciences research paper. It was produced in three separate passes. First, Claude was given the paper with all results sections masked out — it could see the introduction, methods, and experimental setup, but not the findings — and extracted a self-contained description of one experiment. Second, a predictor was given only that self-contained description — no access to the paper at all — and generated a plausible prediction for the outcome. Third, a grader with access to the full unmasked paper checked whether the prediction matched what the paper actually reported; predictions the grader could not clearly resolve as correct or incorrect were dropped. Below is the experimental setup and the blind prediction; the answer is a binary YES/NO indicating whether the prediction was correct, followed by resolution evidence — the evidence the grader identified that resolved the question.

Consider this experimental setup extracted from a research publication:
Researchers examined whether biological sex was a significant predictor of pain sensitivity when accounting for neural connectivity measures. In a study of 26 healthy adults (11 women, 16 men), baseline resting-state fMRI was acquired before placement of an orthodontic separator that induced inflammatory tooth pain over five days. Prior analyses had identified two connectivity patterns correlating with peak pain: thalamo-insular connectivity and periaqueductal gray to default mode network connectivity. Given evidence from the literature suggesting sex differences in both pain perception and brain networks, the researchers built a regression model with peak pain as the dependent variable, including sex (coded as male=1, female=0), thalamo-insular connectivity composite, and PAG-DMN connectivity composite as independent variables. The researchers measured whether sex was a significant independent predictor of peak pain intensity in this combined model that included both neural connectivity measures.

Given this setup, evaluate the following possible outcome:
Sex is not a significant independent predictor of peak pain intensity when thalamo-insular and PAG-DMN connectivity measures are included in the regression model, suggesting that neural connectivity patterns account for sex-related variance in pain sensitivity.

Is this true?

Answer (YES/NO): YES